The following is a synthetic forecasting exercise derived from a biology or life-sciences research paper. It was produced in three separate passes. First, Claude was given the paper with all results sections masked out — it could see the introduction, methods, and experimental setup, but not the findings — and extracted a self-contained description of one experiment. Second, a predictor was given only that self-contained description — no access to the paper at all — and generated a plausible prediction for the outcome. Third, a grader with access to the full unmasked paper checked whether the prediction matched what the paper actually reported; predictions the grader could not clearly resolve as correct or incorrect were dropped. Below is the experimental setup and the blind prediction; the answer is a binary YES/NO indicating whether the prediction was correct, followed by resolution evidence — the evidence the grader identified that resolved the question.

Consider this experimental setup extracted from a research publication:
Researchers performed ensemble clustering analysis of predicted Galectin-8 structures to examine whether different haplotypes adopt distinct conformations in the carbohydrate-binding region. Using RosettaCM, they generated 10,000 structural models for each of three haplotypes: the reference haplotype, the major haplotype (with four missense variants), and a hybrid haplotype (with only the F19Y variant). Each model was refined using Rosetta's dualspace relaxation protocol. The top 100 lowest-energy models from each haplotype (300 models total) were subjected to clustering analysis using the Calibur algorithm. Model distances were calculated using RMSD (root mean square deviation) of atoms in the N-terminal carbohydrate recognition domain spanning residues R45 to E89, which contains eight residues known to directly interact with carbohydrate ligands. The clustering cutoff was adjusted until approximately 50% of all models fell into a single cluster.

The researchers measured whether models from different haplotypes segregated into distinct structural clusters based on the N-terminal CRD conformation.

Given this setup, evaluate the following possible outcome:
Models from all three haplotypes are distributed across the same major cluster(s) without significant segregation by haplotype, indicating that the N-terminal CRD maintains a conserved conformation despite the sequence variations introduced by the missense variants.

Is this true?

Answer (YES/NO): NO